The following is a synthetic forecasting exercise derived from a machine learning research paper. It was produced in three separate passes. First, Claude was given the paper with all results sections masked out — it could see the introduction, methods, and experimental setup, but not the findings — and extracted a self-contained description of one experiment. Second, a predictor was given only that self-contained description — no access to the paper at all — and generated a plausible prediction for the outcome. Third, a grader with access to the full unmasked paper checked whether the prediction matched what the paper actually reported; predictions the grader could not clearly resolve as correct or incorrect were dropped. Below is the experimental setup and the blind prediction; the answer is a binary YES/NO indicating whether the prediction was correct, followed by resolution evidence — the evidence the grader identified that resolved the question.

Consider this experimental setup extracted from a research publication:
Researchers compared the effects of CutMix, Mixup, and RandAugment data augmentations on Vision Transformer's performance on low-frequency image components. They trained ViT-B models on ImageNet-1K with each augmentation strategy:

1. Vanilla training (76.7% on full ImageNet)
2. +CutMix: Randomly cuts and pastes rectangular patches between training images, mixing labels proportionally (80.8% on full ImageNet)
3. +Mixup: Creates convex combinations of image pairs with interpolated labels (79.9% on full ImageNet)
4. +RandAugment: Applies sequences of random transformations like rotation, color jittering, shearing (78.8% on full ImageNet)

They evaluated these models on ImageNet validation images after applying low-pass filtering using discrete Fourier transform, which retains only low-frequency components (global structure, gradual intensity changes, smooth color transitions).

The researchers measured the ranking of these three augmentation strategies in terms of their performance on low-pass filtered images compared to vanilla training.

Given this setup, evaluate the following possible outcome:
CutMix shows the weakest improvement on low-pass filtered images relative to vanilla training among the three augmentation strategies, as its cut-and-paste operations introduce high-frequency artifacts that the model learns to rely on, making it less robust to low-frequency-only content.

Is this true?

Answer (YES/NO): NO